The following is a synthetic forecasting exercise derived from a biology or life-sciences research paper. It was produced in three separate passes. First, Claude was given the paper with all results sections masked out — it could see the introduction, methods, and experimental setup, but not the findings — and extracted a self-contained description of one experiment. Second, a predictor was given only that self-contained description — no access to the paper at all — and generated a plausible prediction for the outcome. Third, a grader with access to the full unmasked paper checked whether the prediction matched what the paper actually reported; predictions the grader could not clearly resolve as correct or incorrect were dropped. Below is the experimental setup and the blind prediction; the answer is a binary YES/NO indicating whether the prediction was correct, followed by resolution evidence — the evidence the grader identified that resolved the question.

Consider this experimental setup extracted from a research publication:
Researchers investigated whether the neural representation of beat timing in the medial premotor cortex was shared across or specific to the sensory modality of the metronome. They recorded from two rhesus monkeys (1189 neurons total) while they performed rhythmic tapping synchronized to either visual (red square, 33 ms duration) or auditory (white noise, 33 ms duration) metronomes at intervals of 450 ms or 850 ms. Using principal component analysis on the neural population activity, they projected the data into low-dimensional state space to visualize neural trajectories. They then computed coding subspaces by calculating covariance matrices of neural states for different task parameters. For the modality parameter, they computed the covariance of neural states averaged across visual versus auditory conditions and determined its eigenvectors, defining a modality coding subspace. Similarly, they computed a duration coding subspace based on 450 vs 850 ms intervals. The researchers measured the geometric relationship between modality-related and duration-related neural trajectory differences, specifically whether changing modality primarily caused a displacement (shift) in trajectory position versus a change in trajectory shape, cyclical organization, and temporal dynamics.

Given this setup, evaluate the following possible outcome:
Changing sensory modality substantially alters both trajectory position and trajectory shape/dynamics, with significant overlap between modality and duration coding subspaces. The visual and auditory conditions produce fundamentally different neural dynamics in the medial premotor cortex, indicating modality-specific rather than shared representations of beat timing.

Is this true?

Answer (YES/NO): NO